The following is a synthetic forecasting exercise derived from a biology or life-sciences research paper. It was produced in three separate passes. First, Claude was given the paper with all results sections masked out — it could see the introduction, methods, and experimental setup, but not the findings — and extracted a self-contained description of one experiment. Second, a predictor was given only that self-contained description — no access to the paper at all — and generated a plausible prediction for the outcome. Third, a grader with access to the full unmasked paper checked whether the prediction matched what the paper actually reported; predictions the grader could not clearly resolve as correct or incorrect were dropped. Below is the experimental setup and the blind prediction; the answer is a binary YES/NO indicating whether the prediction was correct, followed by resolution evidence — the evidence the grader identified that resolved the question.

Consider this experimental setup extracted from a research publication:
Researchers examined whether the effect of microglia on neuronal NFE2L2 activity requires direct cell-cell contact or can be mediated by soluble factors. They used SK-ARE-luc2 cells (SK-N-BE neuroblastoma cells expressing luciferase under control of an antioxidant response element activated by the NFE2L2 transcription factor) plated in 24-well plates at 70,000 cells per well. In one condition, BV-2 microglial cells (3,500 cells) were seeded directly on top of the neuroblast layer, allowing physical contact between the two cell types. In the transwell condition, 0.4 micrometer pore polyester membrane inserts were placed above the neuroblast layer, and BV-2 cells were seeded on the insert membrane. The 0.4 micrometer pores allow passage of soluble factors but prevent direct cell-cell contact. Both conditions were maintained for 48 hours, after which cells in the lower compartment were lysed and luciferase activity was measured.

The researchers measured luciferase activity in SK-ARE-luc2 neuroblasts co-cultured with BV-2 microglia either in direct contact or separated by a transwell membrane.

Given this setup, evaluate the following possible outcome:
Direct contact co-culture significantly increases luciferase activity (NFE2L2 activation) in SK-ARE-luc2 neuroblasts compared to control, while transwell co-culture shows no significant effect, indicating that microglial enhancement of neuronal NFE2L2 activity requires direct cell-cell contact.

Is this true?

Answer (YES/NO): YES